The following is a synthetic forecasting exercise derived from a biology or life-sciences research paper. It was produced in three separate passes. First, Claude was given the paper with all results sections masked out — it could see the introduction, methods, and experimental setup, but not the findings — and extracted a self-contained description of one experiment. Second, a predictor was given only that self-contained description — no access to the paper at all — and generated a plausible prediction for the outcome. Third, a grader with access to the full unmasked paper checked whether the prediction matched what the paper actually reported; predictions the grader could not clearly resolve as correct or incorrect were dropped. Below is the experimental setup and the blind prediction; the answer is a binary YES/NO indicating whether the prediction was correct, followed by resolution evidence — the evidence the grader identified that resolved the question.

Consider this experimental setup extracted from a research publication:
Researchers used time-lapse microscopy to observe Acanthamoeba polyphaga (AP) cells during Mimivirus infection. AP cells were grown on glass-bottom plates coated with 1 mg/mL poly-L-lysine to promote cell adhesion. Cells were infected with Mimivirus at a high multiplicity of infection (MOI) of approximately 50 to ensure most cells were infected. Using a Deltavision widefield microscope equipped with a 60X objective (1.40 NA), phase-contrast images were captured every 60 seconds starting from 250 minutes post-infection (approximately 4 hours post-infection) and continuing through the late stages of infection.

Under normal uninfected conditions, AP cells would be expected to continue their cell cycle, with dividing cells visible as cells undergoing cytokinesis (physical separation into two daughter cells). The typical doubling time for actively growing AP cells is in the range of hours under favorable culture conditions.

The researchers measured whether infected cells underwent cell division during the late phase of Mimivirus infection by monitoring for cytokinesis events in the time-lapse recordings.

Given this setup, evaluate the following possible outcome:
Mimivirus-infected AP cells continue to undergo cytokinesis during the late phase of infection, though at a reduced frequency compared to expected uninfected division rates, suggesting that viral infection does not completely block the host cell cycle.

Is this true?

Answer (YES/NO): NO